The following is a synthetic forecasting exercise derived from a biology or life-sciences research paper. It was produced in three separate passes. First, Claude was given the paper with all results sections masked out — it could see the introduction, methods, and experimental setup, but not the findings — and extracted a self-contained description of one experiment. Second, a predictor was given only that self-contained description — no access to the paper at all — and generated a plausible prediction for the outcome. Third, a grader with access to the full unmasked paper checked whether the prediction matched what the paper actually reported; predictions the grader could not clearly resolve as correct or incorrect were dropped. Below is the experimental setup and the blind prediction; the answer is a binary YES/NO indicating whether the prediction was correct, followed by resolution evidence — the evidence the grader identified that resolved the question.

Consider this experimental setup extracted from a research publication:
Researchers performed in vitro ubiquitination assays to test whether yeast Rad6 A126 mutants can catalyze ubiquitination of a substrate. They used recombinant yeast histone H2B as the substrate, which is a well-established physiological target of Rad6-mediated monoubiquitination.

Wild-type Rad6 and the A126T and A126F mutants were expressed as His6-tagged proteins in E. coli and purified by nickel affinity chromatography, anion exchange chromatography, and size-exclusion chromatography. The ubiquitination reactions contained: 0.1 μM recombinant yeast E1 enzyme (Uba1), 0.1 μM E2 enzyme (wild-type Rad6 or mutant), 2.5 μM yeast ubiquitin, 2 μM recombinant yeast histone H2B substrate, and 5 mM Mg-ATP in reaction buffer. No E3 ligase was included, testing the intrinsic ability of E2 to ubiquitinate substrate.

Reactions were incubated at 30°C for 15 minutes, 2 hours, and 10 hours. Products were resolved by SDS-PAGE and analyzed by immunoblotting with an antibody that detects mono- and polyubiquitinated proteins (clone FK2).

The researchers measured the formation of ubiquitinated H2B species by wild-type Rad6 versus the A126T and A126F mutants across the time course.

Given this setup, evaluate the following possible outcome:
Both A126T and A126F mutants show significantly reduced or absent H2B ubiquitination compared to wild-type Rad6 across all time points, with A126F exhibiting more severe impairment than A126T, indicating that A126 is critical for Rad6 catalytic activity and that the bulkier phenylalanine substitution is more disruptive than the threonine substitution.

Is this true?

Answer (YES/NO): YES